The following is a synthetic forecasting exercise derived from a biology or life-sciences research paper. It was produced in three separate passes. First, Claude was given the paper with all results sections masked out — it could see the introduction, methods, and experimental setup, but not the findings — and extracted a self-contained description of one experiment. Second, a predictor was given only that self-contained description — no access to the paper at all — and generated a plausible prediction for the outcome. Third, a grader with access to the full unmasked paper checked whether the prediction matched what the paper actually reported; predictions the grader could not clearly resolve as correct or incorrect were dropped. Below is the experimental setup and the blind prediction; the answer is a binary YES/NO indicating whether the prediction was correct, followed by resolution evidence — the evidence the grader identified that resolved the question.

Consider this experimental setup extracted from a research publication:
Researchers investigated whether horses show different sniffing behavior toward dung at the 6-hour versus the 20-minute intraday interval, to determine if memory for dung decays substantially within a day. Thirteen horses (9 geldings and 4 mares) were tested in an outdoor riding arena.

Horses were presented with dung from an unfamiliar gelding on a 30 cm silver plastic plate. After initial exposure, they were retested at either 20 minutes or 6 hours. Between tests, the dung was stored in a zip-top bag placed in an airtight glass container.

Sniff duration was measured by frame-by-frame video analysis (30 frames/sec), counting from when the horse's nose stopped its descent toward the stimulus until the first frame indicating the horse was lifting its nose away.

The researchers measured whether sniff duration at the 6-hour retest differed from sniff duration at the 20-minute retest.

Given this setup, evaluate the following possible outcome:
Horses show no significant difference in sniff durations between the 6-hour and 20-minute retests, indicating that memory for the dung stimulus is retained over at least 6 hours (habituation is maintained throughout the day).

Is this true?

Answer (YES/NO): YES